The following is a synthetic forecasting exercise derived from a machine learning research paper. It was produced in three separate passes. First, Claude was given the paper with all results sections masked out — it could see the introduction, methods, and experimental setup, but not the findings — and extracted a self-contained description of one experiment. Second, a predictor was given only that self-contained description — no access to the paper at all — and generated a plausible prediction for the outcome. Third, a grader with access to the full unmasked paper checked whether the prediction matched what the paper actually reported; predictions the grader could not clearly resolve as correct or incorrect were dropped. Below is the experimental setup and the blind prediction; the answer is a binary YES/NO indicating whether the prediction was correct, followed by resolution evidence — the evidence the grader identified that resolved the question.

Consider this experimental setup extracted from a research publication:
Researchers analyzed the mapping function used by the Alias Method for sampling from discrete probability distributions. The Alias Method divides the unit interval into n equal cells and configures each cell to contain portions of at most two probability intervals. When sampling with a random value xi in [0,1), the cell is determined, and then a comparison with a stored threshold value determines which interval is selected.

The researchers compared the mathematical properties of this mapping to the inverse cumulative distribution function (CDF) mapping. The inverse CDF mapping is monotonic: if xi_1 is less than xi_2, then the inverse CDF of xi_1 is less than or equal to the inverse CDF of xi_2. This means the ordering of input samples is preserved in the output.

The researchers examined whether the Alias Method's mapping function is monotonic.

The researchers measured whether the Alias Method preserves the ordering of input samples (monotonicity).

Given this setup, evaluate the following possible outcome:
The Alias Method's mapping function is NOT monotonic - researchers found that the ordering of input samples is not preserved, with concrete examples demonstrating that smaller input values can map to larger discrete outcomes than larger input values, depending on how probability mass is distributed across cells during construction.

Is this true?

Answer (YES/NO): YES